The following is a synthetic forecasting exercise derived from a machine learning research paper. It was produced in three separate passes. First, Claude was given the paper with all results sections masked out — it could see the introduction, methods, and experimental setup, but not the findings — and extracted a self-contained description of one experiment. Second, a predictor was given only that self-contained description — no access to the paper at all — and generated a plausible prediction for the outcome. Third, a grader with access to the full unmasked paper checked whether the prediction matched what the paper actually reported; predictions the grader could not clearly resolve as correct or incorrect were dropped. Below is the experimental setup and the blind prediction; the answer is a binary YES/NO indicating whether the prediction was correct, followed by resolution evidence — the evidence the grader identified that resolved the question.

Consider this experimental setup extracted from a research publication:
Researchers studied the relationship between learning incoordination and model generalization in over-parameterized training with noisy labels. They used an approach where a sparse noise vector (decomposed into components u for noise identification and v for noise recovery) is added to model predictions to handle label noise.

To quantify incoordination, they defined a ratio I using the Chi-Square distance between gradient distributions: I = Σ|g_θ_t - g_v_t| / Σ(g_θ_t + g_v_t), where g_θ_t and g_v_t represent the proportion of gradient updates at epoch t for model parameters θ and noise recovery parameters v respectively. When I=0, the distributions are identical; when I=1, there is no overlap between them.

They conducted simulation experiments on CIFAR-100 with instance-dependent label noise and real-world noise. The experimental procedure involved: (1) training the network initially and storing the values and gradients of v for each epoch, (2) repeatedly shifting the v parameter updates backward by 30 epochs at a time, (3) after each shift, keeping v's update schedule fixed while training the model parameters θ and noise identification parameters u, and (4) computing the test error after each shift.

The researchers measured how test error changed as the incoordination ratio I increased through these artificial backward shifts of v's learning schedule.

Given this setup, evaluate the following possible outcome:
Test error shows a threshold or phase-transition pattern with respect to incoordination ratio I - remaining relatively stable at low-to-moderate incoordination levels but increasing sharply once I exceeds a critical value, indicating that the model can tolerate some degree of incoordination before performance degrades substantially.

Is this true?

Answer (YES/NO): NO